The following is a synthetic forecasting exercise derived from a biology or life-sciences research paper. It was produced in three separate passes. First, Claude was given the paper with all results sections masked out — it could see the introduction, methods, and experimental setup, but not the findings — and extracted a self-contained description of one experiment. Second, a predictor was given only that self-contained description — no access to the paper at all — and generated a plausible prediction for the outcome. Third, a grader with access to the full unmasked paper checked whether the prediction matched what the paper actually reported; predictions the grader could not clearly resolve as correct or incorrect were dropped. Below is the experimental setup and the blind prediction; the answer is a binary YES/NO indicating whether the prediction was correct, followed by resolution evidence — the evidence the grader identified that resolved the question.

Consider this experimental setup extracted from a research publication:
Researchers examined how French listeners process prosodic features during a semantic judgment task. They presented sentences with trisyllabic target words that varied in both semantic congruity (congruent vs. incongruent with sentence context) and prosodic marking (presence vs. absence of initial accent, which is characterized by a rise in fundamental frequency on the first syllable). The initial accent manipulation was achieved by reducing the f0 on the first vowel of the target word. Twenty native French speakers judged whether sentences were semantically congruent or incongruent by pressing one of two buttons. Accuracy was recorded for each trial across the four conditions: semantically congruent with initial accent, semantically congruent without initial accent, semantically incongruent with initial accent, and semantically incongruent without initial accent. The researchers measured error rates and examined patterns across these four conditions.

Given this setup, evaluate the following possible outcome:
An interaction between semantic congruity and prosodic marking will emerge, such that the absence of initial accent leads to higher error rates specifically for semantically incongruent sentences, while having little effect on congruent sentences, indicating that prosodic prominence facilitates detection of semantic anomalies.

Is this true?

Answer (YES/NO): NO